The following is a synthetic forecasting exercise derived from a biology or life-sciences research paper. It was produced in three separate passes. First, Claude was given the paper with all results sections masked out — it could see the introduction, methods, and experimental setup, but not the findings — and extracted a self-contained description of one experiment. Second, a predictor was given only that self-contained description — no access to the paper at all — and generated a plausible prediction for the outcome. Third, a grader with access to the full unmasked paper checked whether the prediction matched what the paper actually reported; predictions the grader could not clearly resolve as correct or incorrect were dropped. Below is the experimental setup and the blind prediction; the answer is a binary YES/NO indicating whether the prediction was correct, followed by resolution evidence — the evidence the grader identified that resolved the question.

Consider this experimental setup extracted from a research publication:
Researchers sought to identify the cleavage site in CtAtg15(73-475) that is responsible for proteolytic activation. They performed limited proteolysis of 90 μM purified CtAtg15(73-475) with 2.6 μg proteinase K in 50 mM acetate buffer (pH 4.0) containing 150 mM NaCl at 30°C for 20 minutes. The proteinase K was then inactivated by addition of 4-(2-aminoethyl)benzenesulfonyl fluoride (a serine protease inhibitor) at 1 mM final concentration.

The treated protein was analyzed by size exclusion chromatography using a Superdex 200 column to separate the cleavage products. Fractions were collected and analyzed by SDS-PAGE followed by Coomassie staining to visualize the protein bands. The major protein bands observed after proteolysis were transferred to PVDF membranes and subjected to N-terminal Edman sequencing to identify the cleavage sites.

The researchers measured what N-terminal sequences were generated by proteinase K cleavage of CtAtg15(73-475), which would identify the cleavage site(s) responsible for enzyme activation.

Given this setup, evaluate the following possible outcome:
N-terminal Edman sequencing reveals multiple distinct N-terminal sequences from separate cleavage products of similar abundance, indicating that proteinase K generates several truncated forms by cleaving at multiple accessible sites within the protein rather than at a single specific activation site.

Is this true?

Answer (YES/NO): NO